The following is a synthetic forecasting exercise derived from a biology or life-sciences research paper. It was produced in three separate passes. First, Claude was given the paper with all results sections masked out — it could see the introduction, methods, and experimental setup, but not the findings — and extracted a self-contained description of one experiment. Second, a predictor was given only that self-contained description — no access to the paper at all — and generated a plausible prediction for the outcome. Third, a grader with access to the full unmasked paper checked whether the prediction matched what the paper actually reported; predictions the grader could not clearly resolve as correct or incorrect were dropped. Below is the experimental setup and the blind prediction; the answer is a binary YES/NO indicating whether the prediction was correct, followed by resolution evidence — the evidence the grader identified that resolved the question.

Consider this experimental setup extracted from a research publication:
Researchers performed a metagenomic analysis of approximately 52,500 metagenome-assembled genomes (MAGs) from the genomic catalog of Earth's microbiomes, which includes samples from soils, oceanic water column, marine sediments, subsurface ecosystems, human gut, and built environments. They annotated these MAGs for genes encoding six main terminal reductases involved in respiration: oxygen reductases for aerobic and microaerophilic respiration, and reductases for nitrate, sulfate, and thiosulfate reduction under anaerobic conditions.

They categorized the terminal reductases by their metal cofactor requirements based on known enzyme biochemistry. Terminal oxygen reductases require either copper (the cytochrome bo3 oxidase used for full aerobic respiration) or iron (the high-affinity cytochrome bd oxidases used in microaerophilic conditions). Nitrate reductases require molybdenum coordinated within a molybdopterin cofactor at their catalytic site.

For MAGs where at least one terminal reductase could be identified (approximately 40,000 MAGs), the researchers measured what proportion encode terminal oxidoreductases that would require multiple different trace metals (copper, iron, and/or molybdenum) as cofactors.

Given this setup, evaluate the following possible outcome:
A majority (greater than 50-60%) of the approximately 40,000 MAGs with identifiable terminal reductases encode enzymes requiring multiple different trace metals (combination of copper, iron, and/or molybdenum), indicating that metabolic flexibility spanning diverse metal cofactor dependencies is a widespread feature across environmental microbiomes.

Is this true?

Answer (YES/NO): YES